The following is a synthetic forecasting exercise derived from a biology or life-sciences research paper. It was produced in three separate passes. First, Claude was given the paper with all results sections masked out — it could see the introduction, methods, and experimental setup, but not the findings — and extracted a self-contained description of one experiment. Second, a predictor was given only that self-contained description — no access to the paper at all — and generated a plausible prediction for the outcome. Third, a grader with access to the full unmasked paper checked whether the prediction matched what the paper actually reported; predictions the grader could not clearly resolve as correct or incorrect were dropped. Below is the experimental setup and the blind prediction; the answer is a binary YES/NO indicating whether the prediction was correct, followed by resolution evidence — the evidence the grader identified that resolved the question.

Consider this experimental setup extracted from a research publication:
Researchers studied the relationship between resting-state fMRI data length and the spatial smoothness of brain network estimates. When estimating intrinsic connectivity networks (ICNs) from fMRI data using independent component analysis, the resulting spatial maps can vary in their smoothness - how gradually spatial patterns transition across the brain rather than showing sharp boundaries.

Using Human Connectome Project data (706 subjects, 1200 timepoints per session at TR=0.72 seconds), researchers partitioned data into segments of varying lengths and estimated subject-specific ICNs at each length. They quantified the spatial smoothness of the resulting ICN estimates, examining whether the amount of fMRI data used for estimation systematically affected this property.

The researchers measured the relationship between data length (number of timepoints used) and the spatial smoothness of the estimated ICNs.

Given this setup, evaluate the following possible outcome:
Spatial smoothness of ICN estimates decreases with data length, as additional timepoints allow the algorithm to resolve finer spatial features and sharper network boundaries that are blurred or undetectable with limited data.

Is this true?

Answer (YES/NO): NO